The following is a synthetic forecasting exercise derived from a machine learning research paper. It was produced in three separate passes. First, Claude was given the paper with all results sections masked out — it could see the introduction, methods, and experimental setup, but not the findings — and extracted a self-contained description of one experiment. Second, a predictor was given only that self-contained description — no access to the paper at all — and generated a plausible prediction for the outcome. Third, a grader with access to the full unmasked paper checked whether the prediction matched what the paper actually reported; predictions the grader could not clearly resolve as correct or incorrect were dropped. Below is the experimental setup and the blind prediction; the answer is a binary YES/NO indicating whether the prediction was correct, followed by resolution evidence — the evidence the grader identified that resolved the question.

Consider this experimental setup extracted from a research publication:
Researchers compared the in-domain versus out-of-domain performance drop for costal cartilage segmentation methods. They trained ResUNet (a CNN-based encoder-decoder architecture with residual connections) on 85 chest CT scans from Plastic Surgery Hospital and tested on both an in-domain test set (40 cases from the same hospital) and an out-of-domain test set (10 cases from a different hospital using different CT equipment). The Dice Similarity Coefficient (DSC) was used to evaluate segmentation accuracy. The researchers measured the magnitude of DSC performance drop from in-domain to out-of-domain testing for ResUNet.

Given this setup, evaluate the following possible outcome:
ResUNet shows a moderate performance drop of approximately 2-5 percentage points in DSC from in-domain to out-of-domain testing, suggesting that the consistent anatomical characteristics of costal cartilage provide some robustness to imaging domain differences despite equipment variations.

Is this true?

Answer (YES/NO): NO